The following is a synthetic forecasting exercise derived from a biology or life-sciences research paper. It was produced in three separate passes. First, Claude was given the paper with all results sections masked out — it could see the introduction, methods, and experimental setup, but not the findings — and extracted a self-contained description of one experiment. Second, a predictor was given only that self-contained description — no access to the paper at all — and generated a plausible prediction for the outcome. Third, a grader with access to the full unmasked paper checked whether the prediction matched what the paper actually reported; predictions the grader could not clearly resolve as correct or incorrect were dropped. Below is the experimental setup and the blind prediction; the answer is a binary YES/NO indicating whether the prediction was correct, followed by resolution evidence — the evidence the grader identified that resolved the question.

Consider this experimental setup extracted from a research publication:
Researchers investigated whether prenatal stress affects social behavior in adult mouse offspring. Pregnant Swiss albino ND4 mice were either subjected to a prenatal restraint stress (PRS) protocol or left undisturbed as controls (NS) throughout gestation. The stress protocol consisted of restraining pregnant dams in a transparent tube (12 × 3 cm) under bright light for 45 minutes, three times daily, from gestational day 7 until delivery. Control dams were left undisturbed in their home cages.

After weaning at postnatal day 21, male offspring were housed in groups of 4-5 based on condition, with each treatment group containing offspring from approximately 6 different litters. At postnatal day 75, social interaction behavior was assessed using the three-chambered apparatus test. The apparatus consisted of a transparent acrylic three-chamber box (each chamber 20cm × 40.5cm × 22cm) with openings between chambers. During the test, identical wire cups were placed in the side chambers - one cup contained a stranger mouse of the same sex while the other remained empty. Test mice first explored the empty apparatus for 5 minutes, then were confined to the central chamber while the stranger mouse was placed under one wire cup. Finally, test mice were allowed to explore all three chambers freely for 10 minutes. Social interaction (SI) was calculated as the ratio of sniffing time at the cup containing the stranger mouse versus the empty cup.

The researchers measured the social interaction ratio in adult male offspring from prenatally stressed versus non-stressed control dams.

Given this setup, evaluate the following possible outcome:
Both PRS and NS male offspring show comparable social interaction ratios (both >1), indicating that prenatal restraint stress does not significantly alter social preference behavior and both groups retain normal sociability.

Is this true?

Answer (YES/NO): NO